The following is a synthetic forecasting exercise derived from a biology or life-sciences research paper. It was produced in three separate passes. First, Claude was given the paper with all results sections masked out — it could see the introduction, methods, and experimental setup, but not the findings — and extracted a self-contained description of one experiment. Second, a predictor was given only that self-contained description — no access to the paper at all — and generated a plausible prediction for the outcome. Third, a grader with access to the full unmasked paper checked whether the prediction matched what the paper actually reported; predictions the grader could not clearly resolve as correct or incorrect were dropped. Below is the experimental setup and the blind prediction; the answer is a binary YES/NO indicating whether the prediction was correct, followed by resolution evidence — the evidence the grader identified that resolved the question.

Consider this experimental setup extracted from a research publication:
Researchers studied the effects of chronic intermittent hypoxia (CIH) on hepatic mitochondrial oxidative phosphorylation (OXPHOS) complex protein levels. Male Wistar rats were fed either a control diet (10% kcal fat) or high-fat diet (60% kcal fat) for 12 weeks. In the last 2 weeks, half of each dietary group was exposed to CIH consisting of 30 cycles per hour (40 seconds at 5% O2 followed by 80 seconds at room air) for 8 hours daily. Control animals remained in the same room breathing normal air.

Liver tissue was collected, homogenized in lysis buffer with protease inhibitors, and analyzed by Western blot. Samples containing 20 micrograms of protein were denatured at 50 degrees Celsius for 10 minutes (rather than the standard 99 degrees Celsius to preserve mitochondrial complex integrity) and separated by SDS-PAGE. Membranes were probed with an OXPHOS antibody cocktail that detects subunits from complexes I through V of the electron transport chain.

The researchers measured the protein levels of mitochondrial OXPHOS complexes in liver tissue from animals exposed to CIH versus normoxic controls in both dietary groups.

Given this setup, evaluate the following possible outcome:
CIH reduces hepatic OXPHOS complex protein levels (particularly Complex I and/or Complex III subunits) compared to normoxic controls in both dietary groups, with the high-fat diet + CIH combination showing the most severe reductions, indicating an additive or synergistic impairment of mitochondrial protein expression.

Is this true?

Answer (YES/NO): NO